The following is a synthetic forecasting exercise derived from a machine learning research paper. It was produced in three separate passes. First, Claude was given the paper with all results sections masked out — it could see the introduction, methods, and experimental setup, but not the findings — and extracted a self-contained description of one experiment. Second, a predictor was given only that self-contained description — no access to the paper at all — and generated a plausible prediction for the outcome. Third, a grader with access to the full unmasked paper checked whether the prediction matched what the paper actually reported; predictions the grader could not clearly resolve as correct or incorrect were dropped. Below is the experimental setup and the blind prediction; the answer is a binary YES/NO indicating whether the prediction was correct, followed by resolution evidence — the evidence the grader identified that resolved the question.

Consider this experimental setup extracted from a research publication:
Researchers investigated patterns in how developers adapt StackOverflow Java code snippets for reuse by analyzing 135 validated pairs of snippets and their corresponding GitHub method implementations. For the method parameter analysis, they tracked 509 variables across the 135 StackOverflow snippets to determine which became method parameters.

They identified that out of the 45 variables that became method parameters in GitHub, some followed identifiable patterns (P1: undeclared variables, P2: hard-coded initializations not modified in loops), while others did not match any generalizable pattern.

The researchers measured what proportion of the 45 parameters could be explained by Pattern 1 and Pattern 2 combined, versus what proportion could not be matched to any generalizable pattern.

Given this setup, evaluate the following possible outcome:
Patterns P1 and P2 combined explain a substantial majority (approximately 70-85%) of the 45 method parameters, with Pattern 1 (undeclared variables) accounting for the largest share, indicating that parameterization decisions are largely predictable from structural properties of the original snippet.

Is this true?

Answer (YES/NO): NO